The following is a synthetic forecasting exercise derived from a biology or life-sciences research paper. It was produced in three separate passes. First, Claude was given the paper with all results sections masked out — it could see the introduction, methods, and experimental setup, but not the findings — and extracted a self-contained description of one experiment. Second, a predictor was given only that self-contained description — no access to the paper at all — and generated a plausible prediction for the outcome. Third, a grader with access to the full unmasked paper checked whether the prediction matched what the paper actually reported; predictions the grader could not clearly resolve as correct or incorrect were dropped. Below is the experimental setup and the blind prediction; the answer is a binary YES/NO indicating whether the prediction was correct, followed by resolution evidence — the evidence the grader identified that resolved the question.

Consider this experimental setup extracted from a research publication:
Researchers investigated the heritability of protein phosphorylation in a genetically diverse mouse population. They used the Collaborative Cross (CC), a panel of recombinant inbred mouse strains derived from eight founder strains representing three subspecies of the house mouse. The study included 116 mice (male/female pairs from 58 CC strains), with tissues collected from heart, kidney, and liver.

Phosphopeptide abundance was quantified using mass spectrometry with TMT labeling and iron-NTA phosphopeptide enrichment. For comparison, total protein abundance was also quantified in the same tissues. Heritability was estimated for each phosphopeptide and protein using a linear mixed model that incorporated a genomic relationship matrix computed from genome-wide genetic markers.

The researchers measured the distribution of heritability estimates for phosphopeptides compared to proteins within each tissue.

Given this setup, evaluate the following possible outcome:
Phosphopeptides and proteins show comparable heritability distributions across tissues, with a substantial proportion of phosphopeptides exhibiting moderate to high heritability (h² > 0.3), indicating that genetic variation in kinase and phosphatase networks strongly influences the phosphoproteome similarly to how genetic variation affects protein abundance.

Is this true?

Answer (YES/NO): NO